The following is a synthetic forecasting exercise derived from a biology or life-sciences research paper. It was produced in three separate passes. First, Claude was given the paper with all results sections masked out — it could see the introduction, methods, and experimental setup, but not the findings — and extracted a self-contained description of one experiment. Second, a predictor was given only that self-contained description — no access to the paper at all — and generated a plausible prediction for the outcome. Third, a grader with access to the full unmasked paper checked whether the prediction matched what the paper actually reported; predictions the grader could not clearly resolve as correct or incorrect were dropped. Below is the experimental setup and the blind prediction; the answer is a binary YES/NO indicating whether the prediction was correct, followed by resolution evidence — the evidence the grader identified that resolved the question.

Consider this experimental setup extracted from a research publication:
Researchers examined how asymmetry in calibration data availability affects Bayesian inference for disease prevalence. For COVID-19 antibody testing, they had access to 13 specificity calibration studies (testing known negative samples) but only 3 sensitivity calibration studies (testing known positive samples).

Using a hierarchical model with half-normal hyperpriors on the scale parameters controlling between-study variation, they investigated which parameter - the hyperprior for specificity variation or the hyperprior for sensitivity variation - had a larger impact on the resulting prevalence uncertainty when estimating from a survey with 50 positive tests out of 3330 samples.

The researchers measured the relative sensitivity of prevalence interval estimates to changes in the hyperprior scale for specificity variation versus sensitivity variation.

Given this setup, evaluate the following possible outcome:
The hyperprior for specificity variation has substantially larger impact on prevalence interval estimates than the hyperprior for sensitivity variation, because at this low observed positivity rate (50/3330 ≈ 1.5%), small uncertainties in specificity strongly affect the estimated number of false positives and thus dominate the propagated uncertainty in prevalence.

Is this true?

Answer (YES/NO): NO